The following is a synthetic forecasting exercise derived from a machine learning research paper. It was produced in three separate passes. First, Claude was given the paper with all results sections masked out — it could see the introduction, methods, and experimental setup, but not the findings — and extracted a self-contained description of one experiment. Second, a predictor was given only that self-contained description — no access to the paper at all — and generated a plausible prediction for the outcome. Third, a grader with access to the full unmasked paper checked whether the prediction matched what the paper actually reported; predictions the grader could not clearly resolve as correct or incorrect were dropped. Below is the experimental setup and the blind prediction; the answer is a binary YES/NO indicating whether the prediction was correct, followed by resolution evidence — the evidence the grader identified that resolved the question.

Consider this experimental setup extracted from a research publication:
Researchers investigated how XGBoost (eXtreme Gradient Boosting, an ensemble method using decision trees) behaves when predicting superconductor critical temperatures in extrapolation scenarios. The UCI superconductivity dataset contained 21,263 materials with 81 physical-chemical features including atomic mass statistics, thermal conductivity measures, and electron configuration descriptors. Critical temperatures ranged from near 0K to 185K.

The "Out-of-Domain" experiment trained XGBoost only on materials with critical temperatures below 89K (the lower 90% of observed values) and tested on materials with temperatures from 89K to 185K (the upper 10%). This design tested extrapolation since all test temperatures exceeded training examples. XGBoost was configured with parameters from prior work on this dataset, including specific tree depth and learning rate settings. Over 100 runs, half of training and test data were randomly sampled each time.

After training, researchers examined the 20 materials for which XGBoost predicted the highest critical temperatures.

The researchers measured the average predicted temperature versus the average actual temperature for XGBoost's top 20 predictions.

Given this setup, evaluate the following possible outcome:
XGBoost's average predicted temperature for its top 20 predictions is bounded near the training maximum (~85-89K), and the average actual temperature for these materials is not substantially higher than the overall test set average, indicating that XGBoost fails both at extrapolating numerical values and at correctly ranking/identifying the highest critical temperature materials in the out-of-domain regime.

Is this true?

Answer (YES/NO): YES